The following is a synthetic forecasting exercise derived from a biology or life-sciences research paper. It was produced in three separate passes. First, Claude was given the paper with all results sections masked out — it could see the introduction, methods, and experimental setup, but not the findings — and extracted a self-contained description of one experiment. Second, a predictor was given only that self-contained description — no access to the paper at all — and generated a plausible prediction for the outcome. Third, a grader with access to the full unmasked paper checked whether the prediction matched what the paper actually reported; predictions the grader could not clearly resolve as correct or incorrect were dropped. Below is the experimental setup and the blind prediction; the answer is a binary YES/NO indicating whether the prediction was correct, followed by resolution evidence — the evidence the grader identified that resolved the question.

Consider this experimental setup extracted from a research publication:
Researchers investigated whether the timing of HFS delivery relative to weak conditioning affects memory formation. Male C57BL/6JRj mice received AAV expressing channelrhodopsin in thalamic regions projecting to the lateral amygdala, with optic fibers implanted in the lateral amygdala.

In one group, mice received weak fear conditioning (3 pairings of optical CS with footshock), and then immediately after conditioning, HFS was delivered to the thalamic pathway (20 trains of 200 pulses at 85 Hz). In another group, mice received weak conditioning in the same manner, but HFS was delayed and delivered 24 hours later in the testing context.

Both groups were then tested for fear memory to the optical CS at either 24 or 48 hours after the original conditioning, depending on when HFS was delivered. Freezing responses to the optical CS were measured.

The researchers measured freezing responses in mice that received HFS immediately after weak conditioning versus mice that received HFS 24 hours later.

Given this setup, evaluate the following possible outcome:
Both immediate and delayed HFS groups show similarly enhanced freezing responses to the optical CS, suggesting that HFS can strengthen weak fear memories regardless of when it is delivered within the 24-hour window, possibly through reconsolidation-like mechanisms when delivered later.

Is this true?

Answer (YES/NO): YES